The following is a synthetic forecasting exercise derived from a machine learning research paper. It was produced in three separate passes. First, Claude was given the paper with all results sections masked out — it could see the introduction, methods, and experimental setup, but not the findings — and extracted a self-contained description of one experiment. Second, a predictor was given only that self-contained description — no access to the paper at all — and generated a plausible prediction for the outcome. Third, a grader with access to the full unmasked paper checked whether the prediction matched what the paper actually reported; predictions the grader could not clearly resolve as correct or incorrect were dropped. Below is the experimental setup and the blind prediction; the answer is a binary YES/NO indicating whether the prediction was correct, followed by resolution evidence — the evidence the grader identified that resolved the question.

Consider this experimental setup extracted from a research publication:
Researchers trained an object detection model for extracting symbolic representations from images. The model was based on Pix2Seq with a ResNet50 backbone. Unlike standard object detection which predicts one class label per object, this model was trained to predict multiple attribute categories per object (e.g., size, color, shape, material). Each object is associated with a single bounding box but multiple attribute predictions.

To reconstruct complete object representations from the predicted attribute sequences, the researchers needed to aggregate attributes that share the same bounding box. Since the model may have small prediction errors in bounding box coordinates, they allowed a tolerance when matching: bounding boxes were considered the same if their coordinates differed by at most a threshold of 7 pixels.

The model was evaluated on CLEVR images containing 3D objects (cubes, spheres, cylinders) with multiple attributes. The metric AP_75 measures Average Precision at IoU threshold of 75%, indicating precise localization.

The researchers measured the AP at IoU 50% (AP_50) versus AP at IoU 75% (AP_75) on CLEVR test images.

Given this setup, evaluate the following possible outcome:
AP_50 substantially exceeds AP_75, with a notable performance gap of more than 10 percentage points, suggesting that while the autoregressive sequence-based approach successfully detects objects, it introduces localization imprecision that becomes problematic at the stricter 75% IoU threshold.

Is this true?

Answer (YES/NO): NO